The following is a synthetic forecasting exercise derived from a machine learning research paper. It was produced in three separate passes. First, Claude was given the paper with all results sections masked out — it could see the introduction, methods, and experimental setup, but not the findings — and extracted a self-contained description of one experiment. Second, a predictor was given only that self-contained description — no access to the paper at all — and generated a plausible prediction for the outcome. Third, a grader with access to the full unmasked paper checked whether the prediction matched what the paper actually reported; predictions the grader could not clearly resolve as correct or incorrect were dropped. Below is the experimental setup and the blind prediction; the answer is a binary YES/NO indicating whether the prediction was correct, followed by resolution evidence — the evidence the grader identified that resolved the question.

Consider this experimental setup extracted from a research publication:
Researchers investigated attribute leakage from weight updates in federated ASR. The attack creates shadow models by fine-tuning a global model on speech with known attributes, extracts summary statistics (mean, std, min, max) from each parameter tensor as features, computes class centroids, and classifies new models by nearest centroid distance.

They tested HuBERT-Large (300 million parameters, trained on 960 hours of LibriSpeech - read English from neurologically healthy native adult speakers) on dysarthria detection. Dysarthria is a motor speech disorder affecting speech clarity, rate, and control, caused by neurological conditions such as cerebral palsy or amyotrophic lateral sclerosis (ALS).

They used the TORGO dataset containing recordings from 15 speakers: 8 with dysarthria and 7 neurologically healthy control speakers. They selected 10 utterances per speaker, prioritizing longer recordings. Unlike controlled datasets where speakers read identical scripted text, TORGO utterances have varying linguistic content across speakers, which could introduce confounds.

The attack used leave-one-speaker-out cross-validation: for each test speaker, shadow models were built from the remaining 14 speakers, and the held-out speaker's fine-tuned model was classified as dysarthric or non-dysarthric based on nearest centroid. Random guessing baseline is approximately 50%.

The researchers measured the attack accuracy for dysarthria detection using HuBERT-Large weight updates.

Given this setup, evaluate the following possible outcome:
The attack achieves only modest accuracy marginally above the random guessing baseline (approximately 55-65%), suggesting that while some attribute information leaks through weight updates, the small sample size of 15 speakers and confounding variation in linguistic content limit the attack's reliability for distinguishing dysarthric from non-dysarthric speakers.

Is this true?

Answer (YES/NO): NO